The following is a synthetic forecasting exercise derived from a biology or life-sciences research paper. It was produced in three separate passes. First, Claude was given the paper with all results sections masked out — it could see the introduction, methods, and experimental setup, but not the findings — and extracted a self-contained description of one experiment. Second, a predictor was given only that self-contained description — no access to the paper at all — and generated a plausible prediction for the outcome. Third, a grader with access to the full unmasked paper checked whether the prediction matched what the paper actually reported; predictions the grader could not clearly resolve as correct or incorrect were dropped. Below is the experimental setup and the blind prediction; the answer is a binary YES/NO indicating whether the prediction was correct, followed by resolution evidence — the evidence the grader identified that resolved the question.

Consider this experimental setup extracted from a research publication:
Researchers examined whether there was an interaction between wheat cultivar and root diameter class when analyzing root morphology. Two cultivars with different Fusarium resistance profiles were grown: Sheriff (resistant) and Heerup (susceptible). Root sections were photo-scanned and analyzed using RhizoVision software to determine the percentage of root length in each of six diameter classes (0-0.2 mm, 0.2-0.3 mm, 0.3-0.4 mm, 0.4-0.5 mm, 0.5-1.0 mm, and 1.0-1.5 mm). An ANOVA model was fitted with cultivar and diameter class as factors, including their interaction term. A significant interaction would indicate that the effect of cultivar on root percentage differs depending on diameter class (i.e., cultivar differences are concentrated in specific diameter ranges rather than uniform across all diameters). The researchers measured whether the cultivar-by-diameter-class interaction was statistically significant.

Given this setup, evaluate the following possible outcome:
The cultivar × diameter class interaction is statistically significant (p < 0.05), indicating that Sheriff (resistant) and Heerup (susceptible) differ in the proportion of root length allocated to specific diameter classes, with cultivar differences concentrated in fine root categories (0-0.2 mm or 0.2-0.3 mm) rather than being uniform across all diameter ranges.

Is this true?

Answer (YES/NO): NO